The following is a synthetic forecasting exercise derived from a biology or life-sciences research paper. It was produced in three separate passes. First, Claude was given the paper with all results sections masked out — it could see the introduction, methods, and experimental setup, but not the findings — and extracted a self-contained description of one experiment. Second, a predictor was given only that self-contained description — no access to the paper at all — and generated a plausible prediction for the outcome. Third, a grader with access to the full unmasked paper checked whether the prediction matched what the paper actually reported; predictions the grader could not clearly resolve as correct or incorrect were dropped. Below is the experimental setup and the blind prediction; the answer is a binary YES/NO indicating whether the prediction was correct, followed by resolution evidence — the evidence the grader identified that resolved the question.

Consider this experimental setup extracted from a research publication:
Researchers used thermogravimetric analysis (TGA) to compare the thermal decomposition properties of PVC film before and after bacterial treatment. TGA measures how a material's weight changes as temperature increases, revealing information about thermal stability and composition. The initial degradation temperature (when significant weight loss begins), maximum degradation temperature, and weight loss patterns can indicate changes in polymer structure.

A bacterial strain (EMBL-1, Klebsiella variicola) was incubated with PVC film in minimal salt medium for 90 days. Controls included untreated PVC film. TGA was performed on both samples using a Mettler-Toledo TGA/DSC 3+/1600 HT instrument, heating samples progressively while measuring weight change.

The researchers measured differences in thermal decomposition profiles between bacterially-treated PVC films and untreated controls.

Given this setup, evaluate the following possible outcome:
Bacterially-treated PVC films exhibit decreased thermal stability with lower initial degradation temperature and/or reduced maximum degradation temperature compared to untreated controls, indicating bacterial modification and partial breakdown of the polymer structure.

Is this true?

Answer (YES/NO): YES